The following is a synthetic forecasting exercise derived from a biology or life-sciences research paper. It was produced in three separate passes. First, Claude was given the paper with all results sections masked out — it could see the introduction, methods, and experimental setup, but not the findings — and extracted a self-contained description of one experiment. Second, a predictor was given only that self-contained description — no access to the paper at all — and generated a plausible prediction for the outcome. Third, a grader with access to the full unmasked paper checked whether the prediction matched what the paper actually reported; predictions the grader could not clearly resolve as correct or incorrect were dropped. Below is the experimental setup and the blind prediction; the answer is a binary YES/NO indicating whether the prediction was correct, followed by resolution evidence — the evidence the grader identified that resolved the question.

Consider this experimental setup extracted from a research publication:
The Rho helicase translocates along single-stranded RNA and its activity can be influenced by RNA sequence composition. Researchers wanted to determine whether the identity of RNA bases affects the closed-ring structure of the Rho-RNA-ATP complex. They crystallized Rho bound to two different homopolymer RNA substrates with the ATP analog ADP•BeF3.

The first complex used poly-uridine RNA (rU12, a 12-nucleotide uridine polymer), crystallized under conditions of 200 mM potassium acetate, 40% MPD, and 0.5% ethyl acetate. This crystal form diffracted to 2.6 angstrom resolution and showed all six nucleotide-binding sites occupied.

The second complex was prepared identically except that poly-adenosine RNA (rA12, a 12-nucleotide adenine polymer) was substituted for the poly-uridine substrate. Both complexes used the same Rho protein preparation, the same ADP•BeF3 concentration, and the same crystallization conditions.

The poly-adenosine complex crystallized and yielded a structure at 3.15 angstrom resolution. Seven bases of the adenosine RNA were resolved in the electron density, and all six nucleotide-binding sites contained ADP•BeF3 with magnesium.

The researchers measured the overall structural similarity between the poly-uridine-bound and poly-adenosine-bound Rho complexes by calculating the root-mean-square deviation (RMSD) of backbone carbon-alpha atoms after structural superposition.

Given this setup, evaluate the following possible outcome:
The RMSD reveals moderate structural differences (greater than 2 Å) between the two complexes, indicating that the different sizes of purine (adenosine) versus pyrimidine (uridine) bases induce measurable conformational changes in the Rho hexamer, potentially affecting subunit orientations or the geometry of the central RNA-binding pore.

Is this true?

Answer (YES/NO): NO